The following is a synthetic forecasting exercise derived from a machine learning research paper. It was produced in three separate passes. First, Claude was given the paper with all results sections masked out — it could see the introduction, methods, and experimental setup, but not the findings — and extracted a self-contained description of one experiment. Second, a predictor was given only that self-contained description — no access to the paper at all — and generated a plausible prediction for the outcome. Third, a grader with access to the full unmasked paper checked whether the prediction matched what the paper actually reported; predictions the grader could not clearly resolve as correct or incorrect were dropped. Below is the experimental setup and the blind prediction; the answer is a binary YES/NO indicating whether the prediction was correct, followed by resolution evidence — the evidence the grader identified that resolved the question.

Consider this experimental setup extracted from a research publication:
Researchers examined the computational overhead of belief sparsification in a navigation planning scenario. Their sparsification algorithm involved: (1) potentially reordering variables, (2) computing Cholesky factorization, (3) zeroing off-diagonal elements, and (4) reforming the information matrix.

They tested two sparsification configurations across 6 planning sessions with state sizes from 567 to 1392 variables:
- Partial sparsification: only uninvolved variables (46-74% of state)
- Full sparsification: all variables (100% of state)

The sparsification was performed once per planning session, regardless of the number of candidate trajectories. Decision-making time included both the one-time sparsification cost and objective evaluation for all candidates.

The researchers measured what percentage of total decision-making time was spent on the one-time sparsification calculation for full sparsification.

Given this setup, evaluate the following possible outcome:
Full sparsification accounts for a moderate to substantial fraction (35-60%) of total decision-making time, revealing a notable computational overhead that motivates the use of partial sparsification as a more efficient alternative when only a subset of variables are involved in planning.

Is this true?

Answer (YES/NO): NO